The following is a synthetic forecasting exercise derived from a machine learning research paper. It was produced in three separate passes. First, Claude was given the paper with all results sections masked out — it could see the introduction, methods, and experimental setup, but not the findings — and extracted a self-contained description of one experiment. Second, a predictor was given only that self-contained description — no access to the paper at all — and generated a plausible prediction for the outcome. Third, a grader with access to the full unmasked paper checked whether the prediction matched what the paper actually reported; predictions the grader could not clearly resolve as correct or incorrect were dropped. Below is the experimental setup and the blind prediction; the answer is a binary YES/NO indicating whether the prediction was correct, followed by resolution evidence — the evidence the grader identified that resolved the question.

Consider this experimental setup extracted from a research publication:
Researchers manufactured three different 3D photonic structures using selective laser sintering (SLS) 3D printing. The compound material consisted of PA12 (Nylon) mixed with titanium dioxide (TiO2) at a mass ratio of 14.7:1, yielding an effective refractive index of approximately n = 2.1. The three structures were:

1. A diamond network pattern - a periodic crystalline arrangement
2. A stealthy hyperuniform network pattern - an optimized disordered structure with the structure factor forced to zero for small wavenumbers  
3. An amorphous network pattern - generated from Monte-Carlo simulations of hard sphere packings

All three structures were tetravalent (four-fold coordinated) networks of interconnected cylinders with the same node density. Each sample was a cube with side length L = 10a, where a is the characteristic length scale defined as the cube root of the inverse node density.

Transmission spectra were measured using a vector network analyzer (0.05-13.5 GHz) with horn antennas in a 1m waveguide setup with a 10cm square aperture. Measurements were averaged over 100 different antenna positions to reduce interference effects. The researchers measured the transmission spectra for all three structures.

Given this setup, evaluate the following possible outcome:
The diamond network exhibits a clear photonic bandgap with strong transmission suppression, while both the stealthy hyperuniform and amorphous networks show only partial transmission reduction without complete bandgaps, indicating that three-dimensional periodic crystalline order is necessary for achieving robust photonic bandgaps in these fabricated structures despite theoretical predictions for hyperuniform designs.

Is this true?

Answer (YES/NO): NO